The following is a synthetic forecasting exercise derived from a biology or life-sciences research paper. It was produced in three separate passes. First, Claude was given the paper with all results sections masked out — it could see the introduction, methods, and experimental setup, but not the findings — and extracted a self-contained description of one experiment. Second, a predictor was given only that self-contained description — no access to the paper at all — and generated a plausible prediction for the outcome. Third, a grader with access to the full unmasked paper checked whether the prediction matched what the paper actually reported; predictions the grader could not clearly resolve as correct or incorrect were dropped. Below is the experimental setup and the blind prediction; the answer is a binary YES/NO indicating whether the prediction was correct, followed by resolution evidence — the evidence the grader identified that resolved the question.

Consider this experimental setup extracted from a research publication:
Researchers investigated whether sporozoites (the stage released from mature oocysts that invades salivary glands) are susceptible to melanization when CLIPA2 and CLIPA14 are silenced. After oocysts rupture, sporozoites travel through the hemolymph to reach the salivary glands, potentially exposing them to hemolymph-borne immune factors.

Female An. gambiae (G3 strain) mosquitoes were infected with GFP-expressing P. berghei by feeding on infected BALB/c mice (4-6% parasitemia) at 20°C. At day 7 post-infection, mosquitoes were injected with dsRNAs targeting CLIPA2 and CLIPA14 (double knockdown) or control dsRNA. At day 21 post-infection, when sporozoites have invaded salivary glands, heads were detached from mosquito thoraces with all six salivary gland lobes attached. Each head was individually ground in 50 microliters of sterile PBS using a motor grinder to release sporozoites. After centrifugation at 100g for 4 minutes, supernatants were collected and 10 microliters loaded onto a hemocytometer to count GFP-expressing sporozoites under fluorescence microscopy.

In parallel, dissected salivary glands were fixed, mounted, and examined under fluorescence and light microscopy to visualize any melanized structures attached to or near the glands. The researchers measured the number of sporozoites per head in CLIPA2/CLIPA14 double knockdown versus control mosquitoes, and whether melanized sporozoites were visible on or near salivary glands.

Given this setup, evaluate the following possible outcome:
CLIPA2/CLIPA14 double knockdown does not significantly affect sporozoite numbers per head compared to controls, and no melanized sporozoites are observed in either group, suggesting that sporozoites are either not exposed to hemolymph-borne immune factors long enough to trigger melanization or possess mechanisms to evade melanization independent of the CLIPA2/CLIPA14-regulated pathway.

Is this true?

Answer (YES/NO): NO